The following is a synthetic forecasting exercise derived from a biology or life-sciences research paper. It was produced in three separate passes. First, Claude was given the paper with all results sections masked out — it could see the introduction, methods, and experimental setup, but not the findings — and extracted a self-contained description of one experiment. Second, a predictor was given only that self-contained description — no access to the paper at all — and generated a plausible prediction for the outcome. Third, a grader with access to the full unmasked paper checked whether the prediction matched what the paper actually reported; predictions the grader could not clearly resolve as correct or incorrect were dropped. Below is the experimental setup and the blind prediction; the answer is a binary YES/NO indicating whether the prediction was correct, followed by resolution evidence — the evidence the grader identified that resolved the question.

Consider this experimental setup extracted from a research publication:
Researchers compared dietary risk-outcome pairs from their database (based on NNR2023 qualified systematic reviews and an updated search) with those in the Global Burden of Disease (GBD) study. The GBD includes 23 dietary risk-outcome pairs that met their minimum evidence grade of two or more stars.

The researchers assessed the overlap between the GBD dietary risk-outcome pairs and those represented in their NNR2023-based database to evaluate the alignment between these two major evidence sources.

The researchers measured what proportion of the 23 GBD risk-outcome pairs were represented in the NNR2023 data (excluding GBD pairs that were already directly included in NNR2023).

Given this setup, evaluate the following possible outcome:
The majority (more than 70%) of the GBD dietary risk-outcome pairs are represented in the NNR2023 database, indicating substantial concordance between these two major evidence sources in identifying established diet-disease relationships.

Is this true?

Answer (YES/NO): NO